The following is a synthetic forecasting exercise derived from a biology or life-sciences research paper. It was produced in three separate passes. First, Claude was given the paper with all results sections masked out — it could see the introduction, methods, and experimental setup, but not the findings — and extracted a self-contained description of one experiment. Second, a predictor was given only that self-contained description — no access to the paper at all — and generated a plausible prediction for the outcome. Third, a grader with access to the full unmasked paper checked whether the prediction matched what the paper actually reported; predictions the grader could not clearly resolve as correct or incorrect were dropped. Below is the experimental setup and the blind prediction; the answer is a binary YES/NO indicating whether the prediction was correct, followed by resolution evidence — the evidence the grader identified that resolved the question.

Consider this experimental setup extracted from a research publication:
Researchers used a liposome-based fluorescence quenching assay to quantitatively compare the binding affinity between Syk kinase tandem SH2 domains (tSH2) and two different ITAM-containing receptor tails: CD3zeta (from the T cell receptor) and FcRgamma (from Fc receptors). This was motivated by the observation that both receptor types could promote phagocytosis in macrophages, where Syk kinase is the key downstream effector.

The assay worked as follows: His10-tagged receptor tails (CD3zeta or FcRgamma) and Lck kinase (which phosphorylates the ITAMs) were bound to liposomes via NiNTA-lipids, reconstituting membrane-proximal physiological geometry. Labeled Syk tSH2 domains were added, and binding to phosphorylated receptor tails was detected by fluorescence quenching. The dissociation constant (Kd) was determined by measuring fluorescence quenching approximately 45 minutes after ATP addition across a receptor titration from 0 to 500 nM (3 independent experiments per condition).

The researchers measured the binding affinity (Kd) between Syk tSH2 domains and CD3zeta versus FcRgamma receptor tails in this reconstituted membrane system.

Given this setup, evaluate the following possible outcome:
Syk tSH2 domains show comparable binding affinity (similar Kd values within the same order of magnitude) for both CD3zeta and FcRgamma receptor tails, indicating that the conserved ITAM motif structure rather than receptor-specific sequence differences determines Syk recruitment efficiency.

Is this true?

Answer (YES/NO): YES